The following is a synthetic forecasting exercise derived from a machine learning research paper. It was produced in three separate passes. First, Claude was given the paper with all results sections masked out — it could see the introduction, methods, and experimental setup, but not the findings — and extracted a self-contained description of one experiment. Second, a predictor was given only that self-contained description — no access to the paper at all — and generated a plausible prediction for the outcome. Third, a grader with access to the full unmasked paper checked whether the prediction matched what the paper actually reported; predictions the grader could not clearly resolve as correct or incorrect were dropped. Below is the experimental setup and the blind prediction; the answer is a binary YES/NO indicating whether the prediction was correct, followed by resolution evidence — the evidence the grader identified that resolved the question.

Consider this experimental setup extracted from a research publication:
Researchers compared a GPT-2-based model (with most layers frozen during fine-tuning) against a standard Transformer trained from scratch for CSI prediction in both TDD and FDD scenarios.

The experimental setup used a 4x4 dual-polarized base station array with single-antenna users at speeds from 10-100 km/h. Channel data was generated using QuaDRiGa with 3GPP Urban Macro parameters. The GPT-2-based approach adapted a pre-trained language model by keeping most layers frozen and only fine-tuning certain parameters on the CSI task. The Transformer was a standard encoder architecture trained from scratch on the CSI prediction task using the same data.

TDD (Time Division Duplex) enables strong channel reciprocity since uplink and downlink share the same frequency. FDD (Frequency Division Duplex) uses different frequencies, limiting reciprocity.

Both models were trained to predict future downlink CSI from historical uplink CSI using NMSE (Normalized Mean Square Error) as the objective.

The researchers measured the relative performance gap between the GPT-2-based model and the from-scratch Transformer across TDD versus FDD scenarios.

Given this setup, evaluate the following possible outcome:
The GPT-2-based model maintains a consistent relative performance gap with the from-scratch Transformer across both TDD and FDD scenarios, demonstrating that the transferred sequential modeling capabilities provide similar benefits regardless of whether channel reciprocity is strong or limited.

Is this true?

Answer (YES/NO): YES